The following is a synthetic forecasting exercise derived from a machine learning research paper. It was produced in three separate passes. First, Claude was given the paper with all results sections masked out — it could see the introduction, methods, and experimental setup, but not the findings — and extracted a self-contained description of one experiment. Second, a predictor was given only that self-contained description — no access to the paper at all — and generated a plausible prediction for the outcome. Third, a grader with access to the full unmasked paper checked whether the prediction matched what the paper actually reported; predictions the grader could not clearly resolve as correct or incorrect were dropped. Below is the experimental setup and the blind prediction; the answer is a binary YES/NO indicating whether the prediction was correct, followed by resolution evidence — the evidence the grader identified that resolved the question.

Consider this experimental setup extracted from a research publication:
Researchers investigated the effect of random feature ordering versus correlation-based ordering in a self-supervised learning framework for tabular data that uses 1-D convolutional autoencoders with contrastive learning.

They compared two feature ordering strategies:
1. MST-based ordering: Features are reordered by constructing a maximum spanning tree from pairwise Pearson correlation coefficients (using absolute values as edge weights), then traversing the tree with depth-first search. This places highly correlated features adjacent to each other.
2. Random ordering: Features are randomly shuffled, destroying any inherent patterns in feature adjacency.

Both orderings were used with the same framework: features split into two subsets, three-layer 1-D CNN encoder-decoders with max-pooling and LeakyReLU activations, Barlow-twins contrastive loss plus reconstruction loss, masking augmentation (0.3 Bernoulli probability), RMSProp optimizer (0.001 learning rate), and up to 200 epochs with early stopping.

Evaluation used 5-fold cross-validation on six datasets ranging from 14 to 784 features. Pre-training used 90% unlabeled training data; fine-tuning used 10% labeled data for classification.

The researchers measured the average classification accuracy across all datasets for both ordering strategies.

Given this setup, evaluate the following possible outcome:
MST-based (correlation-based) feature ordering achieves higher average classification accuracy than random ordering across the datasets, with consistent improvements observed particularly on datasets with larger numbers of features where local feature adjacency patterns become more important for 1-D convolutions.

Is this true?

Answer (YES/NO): NO